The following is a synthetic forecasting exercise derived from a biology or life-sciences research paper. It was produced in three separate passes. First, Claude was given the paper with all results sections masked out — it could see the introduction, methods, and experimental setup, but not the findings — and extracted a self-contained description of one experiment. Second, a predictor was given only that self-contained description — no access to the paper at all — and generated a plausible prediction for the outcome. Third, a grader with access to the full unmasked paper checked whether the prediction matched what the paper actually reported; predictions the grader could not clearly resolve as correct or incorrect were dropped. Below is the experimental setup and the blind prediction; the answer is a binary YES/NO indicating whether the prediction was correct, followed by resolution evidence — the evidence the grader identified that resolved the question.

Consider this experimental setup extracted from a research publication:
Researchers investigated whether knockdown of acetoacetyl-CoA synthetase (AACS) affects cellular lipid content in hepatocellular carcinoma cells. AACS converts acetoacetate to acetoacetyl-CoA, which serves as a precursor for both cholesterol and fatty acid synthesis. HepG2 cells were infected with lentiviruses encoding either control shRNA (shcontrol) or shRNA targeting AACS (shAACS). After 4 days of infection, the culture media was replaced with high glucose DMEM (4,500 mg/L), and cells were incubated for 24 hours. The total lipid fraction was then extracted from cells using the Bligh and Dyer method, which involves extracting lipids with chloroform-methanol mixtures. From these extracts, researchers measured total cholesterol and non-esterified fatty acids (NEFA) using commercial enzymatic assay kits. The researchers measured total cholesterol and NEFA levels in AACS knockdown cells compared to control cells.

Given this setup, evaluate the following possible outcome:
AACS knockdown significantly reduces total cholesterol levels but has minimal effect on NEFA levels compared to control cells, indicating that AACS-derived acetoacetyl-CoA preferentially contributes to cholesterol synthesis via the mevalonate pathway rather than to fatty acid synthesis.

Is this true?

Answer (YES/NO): NO